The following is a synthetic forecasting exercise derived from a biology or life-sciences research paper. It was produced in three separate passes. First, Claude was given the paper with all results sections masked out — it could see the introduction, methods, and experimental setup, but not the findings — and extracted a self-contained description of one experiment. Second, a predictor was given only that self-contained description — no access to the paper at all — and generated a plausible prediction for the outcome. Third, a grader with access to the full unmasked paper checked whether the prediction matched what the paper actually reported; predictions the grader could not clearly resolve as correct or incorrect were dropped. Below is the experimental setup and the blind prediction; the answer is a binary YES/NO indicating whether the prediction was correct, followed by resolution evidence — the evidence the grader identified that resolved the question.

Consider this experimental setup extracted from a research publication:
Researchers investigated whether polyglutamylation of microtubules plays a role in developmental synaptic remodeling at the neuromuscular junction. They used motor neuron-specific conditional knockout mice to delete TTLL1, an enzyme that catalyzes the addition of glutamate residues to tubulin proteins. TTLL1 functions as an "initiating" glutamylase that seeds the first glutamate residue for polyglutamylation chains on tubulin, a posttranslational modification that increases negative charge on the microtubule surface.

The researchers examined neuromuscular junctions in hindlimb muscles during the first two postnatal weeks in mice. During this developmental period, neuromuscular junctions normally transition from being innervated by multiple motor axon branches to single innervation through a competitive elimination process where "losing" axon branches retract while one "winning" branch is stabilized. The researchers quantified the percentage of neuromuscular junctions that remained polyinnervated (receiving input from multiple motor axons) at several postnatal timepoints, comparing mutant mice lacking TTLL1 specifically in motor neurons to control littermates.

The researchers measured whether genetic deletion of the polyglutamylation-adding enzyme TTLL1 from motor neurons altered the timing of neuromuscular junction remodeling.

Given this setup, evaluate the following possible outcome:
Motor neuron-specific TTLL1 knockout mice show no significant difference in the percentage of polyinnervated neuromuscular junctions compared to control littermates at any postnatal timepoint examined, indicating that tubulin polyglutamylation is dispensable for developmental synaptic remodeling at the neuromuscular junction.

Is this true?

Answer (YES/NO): NO